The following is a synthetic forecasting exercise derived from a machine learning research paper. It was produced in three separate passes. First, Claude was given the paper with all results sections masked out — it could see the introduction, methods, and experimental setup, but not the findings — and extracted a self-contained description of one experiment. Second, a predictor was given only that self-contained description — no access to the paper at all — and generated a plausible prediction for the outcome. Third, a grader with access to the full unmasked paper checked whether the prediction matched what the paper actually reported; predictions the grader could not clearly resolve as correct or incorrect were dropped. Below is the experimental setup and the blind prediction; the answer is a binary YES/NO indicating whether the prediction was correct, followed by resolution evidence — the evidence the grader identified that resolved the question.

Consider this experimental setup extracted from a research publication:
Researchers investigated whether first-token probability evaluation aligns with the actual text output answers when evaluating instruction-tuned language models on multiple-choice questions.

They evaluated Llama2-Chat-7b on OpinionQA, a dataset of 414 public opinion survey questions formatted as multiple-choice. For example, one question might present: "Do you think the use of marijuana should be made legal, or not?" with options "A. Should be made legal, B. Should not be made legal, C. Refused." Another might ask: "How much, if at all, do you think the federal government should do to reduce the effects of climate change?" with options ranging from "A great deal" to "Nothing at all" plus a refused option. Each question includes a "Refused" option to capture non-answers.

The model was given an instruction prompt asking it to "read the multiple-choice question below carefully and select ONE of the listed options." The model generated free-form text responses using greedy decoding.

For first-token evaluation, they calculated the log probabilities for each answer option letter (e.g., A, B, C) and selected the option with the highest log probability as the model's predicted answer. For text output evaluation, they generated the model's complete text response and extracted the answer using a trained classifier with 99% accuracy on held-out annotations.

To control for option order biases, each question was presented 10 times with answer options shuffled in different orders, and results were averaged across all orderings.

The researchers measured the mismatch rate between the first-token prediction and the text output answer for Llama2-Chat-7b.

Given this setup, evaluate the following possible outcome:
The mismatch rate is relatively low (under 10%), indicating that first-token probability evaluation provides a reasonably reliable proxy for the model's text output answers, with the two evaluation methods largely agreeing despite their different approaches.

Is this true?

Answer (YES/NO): NO